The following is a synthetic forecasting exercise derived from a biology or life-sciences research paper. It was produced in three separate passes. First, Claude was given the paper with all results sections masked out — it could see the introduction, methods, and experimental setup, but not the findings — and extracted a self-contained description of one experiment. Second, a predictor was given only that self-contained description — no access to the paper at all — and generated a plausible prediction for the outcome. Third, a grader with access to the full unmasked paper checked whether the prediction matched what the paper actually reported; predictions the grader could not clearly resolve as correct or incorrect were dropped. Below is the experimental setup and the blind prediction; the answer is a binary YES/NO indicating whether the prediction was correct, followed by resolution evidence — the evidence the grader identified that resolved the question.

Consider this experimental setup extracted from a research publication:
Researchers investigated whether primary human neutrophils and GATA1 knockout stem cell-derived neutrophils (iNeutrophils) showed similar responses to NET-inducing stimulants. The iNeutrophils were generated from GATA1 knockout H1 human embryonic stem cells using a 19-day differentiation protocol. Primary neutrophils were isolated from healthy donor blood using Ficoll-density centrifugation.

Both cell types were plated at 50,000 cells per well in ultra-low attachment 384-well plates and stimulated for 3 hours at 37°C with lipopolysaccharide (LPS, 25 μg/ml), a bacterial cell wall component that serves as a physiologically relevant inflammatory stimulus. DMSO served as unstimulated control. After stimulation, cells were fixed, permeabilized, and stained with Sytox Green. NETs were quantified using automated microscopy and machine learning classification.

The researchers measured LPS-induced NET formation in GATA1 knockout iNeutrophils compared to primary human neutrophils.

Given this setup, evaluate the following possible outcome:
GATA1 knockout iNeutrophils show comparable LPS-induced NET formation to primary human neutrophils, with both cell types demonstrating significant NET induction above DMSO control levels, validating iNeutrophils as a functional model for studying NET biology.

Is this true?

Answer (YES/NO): YES